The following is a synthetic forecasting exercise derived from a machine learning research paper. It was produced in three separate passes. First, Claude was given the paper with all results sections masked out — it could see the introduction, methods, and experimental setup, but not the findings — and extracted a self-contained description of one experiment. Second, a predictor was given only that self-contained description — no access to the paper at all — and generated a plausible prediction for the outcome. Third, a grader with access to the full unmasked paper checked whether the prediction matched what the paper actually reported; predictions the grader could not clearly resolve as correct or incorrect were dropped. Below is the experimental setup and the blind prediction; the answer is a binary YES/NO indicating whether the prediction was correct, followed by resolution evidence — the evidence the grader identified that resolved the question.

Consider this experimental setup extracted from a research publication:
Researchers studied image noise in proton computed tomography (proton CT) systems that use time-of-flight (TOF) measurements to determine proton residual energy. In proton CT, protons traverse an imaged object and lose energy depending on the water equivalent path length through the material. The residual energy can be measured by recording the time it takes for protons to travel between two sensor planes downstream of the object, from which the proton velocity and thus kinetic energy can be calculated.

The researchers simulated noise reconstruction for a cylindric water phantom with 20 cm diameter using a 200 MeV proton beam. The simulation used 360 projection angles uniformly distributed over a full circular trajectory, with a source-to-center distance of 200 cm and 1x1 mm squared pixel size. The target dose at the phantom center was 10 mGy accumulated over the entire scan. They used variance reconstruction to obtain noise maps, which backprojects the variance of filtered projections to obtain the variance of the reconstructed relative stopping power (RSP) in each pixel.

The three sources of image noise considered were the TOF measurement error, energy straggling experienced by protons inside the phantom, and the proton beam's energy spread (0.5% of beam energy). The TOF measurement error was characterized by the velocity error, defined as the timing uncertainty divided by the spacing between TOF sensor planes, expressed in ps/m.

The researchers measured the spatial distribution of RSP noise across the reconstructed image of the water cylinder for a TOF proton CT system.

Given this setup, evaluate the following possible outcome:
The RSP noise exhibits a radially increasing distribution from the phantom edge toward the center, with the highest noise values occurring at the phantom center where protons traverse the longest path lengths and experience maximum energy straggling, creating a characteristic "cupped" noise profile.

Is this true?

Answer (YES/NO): NO